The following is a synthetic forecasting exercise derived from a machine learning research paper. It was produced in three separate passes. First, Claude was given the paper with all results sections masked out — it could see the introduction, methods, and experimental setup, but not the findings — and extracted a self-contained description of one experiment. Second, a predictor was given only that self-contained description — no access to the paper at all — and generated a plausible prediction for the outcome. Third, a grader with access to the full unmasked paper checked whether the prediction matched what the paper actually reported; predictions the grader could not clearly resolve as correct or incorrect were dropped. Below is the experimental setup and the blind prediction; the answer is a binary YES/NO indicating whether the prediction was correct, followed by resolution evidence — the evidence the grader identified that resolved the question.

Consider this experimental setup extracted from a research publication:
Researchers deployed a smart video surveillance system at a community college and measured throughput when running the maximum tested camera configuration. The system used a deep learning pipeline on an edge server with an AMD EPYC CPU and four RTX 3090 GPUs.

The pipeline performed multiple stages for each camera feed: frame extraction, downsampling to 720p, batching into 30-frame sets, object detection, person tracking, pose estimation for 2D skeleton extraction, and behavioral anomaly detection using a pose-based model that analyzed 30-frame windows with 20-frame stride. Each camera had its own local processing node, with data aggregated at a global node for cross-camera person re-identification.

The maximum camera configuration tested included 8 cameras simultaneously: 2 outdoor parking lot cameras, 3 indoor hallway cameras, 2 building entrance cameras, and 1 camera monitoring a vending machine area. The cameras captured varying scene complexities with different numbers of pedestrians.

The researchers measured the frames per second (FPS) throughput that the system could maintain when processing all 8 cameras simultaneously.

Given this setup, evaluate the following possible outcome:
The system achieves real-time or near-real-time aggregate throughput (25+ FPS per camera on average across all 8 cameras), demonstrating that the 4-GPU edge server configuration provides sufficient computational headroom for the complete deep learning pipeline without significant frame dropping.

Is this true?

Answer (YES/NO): YES